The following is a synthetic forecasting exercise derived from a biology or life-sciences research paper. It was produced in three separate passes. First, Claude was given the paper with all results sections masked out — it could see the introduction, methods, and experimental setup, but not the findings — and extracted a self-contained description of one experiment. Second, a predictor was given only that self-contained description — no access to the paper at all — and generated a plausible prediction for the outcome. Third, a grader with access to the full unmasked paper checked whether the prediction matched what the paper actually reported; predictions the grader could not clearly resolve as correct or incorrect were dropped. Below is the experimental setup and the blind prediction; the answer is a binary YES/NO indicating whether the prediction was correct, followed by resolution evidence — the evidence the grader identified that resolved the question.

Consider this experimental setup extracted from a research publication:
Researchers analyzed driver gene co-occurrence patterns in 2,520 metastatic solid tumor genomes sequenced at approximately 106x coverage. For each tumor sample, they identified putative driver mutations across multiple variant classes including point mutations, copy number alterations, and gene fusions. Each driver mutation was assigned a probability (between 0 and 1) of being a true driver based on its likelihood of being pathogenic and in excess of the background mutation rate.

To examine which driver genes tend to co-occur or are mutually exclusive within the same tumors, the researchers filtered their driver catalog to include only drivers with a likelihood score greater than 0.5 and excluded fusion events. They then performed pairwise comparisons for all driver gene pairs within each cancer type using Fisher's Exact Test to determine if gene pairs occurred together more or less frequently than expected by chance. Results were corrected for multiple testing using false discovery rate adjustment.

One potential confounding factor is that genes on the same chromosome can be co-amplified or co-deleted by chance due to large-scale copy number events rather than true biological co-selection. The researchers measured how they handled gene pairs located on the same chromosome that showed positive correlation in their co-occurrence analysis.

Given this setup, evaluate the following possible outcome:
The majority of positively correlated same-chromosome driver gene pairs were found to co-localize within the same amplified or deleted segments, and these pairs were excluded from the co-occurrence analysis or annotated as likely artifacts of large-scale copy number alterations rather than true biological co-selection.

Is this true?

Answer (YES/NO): NO